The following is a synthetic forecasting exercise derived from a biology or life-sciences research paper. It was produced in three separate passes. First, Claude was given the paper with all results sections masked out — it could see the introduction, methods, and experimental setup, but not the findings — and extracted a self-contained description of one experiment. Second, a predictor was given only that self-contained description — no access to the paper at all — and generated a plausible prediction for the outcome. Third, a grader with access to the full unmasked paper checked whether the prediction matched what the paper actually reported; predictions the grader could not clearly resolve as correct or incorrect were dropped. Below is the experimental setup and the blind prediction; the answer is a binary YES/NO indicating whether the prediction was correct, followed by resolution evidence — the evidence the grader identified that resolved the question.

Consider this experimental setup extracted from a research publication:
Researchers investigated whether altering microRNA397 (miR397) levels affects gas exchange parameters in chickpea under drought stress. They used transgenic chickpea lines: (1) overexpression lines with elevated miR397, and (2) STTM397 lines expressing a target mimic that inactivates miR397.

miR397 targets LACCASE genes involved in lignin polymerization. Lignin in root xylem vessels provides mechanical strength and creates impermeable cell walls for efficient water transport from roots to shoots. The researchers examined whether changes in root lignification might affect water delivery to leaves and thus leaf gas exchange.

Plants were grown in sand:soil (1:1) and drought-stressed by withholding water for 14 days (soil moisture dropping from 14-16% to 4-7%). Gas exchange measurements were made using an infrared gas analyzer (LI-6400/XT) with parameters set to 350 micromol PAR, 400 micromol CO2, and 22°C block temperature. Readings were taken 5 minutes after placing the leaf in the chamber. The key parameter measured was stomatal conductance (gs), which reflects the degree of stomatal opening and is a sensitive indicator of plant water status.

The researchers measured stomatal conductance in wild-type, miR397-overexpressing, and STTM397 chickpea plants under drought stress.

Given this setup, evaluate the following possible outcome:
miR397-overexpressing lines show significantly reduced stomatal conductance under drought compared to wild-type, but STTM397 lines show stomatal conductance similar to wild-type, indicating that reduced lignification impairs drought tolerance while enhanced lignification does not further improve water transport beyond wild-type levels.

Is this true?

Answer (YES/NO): NO